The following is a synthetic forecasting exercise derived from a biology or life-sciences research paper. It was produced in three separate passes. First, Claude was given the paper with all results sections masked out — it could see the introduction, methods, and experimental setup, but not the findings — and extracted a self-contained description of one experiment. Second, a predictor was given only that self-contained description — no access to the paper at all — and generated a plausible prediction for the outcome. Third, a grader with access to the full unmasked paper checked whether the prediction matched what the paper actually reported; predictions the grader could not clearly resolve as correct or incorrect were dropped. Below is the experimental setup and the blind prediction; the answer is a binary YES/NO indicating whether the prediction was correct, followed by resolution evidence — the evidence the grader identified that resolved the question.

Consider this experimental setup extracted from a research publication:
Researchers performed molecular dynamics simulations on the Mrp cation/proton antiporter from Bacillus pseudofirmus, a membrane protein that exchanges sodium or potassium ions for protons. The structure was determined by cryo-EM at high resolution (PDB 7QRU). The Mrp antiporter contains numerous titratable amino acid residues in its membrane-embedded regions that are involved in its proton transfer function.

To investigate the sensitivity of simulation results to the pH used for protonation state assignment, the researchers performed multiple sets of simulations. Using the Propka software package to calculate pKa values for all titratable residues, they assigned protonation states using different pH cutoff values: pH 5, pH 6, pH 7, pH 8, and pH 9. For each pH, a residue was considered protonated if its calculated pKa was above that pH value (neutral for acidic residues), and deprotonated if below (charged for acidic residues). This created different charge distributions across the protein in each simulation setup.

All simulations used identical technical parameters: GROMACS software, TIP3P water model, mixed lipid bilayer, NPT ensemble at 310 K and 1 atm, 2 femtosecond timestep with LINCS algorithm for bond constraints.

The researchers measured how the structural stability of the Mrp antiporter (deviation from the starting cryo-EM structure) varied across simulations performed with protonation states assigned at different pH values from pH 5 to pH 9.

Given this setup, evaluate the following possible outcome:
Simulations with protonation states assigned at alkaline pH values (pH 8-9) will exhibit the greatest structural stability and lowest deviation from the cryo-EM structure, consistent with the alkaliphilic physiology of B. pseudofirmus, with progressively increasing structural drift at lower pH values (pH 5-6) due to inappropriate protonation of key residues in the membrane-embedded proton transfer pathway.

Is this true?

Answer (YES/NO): NO